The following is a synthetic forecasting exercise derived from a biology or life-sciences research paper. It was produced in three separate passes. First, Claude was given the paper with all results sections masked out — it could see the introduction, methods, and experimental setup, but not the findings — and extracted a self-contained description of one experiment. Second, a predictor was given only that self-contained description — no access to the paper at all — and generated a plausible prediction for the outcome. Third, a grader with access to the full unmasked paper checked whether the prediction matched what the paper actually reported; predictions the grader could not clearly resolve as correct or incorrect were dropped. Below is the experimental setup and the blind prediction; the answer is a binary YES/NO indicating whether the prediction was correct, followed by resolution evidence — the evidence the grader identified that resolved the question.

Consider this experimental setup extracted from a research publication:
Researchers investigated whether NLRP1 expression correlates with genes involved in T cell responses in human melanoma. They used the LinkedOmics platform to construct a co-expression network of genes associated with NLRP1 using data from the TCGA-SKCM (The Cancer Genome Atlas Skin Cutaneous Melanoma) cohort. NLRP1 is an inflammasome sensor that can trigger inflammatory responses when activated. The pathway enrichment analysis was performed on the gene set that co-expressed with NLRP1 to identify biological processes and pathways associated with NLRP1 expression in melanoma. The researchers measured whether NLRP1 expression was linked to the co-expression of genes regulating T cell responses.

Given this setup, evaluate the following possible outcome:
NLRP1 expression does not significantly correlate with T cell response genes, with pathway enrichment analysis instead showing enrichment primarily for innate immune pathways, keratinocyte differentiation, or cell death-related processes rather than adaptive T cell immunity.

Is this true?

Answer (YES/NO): NO